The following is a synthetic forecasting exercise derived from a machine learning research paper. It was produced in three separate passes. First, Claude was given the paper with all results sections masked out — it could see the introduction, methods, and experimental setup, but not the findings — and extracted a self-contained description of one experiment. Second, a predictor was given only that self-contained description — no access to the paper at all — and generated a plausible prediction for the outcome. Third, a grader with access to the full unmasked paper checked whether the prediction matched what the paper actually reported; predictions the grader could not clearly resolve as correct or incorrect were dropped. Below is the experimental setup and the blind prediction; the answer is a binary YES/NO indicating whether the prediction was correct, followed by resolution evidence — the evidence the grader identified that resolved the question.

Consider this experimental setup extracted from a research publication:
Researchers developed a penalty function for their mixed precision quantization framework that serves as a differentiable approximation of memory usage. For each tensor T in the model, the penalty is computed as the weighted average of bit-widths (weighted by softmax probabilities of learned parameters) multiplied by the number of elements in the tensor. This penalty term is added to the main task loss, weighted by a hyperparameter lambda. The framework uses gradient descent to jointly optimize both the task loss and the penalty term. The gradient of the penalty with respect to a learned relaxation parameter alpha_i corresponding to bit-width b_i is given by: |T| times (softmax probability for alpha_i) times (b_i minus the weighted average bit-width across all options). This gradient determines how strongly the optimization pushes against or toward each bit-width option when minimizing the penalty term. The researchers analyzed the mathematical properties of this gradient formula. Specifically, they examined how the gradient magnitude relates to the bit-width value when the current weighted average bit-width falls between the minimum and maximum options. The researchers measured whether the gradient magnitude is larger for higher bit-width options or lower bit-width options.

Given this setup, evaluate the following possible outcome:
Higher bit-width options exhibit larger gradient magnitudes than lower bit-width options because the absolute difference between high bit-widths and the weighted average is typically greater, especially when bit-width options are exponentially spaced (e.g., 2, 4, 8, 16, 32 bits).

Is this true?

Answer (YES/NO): YES